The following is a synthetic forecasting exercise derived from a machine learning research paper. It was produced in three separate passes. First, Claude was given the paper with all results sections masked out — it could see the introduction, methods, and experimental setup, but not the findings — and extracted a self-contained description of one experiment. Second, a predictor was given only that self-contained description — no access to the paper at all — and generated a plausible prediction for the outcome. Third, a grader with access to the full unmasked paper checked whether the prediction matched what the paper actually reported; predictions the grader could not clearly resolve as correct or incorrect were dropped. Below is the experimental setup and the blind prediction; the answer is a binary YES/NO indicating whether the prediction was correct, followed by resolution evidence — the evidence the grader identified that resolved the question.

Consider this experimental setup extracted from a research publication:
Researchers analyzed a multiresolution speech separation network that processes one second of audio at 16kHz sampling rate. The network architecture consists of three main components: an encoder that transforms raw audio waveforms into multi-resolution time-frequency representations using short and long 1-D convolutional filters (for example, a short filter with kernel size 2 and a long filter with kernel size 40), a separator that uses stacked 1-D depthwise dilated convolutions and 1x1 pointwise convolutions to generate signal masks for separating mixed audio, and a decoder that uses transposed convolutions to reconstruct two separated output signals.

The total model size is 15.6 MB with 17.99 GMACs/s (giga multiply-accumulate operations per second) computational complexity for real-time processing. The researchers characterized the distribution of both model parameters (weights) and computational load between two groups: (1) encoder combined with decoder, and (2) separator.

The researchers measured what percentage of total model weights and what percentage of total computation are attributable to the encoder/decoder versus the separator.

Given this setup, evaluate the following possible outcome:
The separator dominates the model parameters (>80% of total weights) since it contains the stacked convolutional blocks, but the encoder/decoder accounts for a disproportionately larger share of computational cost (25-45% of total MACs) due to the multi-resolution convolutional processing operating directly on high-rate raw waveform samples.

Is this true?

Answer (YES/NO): NO